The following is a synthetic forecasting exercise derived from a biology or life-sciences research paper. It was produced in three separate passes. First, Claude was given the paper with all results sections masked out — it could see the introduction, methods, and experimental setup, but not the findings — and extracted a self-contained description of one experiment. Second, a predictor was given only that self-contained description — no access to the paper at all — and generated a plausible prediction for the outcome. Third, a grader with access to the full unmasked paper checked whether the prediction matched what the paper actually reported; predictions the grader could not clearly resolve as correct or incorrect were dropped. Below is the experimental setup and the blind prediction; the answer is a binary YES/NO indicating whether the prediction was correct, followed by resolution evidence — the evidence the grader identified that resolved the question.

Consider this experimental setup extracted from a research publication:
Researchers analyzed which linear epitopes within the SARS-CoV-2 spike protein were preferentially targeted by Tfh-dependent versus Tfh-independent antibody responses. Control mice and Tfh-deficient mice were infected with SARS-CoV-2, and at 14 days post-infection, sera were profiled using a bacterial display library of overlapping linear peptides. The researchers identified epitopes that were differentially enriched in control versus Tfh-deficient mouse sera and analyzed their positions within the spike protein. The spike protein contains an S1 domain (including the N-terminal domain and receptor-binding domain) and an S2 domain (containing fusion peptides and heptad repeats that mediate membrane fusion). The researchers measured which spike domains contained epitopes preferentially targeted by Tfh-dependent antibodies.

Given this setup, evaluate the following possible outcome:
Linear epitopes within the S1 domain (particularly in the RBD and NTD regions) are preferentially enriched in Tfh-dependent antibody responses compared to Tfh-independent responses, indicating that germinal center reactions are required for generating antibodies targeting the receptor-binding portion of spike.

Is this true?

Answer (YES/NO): NO